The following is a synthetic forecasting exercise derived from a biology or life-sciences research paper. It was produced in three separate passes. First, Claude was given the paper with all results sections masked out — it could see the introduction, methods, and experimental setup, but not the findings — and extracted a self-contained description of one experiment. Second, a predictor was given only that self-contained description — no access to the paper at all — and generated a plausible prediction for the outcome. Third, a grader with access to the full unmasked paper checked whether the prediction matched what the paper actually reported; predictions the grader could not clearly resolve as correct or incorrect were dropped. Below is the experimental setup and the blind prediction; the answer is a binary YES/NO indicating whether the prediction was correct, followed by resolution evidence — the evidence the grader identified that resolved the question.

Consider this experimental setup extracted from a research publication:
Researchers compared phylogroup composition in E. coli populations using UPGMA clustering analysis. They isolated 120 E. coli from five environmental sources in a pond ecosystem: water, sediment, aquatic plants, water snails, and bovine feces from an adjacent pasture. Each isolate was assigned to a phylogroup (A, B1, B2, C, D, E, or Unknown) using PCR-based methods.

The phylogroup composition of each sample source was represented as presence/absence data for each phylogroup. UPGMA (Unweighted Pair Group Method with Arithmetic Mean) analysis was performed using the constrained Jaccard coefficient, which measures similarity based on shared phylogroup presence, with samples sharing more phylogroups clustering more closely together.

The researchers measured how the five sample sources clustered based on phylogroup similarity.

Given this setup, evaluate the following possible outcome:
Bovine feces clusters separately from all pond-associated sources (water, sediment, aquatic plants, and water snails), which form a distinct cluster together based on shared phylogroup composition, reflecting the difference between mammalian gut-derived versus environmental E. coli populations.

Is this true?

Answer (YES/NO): NO